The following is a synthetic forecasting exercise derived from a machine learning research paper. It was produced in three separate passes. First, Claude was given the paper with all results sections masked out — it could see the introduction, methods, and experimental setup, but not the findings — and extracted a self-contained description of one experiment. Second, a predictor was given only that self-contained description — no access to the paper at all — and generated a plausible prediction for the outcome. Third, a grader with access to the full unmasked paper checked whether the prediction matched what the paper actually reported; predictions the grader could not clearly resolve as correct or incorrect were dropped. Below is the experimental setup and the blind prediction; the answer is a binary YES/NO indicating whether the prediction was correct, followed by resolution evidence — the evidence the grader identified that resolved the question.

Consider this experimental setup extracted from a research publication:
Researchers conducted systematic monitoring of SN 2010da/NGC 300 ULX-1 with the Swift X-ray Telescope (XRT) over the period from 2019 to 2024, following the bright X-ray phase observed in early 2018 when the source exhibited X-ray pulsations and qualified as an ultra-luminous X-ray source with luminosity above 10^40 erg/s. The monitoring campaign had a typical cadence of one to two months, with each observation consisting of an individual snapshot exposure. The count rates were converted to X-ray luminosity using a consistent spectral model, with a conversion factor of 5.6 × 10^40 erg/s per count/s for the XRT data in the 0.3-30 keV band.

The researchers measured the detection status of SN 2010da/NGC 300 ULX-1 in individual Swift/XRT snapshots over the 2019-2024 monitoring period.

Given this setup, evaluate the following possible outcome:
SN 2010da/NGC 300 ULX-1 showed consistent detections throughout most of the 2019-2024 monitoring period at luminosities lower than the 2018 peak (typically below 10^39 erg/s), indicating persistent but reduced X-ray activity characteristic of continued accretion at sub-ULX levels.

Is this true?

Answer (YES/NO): NO